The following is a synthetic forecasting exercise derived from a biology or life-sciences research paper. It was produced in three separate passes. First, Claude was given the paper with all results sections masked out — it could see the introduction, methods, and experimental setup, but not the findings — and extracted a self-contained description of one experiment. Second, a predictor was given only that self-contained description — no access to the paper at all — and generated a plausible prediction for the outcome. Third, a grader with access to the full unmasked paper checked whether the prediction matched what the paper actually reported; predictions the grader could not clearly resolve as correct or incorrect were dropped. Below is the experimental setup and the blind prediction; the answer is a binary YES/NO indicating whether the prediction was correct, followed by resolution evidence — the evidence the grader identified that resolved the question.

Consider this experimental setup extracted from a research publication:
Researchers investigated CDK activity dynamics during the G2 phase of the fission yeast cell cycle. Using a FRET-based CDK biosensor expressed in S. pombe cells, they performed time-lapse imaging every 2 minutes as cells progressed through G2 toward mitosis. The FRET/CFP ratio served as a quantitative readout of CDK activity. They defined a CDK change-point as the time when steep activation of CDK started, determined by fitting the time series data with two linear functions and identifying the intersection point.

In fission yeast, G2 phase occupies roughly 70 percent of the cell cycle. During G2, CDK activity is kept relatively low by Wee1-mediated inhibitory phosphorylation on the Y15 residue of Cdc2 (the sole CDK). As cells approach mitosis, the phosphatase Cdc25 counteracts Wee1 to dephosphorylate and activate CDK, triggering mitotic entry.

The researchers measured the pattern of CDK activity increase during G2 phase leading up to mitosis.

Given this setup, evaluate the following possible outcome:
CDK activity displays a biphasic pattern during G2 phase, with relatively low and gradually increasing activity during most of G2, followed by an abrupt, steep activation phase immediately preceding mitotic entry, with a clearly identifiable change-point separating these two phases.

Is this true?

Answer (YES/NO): YES